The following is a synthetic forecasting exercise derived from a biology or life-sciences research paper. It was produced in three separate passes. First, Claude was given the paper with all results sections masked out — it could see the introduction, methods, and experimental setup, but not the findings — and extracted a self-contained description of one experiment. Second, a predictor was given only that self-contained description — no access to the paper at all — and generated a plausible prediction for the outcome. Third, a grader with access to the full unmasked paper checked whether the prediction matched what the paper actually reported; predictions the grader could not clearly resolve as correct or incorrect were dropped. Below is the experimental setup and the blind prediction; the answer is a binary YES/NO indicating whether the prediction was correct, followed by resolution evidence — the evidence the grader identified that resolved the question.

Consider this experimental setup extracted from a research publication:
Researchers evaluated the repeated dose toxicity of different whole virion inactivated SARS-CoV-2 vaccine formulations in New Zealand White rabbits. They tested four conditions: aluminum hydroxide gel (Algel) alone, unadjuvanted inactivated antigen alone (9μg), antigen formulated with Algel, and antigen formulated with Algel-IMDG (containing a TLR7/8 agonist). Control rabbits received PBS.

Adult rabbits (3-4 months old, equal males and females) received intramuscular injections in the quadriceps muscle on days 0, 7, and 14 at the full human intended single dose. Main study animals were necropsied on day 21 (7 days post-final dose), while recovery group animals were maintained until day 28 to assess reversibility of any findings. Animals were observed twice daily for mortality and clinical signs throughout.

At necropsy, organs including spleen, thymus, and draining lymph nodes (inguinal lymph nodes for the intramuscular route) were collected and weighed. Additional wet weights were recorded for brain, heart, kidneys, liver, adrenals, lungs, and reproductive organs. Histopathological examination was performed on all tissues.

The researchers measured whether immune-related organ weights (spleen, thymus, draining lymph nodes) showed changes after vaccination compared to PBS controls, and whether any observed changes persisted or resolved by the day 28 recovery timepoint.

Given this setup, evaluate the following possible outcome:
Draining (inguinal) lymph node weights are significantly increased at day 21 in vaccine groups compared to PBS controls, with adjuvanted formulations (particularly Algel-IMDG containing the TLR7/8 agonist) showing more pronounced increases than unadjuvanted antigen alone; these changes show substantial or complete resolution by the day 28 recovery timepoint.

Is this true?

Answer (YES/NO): NO